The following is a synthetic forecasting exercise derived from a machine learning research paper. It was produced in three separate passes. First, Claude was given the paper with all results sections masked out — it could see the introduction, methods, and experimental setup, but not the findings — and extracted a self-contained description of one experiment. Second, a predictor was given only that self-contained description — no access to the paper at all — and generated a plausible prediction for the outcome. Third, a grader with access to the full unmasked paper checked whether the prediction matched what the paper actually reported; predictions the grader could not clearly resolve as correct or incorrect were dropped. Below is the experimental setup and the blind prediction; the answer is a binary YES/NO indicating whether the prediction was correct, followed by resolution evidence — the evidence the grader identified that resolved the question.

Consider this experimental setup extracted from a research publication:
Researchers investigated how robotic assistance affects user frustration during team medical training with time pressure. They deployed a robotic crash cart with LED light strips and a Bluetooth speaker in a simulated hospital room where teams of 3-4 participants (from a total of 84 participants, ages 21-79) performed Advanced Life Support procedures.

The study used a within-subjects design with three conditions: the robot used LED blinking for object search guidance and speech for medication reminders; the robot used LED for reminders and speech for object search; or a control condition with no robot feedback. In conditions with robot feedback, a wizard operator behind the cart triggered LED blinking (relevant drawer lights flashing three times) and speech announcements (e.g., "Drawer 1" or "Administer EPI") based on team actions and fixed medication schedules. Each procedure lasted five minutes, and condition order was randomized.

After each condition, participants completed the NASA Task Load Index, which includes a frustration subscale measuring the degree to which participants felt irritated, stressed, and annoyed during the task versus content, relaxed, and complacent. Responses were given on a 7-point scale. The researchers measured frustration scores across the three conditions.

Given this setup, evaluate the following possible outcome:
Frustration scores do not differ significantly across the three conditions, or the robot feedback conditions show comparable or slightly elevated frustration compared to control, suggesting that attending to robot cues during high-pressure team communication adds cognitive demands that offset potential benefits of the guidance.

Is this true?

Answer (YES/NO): NO